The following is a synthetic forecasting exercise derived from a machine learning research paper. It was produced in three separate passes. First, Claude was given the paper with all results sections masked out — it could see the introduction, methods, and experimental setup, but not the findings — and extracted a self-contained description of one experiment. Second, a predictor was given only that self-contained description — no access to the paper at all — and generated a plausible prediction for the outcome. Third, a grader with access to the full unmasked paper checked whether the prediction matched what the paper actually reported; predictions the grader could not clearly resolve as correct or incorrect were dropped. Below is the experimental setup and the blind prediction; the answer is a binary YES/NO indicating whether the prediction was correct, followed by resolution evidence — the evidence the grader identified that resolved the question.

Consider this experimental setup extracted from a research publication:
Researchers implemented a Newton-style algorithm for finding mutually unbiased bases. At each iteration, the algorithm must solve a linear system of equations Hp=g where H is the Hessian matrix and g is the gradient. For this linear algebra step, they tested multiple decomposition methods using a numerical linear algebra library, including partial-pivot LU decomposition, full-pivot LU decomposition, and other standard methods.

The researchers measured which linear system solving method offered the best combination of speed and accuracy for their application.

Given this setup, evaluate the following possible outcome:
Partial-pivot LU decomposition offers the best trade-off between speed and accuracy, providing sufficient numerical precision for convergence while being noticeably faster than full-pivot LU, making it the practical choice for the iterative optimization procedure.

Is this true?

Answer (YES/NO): YES